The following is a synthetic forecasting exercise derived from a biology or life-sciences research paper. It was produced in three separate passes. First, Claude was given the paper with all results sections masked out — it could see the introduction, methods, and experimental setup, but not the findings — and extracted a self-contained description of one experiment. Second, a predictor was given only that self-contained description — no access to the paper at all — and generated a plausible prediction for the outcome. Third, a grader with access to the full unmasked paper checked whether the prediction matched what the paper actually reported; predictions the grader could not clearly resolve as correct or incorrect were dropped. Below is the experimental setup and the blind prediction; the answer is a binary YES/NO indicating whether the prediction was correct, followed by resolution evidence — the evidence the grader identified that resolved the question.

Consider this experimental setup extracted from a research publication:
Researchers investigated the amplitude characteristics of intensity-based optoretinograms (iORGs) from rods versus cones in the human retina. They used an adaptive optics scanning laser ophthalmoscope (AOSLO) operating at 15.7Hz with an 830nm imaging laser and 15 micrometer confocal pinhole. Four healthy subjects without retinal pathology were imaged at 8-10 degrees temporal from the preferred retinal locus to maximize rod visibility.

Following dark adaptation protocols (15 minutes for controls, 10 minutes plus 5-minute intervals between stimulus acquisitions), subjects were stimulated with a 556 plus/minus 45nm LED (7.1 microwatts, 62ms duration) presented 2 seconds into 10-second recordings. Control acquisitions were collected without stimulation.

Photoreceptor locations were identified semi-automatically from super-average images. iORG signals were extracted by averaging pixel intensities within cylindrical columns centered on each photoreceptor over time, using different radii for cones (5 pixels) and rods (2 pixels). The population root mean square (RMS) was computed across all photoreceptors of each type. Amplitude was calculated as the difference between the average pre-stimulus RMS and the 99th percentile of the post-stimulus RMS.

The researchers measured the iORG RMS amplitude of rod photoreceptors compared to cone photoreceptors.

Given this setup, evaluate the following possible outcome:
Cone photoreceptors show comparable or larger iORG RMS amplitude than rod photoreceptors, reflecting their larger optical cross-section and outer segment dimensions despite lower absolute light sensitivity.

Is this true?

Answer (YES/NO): YES